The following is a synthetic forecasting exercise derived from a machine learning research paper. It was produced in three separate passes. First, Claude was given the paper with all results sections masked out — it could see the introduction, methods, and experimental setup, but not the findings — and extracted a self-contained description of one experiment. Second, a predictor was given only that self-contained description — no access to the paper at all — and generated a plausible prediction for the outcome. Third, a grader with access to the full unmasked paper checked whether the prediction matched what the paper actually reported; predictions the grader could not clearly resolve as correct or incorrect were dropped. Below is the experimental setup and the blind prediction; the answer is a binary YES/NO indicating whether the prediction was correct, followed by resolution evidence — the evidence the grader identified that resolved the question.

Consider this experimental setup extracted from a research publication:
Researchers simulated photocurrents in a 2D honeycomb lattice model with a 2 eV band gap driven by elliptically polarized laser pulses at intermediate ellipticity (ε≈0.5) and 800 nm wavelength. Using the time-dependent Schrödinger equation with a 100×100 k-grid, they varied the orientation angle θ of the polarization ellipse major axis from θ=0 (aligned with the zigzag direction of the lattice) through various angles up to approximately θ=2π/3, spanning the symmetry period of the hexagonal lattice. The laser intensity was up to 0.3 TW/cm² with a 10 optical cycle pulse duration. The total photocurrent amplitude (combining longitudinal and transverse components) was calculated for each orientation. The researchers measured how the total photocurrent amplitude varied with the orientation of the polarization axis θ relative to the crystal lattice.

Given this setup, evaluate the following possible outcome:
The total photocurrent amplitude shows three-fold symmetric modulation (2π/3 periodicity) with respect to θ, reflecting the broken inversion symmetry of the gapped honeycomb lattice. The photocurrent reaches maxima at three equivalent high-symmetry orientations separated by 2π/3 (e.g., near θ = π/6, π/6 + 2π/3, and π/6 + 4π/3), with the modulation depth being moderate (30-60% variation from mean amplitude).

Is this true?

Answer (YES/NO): NO